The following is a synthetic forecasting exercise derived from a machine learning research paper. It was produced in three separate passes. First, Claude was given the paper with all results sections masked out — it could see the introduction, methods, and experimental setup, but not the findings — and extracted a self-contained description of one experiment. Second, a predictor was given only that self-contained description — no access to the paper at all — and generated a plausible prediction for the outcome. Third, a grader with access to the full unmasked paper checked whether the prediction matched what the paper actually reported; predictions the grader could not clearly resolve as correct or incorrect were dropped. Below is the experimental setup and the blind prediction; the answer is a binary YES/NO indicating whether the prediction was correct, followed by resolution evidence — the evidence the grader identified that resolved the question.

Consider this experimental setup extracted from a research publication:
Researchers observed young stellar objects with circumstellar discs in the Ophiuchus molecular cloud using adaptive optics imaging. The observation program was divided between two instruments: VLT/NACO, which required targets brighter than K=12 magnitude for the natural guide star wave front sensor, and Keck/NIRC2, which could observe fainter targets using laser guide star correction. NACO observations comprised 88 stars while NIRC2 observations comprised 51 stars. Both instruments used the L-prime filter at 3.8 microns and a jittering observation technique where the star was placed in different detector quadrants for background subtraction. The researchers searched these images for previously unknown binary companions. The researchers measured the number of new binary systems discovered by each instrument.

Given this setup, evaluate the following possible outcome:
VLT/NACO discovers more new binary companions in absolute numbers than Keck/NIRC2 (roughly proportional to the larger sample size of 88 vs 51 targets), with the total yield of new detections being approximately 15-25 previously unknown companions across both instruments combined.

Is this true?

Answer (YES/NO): NO